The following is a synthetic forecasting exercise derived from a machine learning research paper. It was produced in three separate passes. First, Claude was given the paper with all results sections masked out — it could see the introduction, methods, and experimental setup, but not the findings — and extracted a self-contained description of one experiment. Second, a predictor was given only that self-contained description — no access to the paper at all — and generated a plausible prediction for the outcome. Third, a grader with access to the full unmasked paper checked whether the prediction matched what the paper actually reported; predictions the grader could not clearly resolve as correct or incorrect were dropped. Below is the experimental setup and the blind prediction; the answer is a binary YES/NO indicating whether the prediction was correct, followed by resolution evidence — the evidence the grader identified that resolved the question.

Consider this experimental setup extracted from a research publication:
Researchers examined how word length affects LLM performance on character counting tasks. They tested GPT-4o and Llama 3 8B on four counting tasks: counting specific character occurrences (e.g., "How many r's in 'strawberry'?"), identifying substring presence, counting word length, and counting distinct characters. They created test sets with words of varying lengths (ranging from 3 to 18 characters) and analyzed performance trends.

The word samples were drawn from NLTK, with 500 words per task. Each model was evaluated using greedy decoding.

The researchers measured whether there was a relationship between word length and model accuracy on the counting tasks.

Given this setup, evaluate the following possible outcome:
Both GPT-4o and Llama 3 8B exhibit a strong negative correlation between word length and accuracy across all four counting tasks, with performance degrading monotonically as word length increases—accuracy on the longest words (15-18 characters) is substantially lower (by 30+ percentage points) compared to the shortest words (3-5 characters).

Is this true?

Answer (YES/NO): NO